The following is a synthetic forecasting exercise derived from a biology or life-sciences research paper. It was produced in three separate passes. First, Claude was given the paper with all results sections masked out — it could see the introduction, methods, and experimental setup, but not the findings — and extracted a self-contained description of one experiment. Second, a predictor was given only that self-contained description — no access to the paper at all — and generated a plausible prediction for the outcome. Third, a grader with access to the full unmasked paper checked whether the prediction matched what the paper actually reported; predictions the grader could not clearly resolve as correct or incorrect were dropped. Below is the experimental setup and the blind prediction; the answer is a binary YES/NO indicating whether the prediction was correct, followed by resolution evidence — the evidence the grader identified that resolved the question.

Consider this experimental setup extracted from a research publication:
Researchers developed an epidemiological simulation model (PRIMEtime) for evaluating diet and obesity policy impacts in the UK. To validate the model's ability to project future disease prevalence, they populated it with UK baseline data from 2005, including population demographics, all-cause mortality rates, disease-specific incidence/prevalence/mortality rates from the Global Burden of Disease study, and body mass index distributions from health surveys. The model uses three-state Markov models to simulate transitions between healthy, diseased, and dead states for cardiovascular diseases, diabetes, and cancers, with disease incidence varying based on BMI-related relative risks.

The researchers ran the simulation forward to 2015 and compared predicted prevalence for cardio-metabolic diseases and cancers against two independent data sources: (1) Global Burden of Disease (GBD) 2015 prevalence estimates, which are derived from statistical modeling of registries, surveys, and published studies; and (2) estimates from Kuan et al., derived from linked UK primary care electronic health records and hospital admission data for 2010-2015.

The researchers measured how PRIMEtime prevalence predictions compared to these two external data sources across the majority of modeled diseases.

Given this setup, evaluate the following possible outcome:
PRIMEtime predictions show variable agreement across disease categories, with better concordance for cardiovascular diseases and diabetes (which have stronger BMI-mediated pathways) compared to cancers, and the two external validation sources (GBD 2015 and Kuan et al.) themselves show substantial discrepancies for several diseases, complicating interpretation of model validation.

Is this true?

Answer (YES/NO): NO